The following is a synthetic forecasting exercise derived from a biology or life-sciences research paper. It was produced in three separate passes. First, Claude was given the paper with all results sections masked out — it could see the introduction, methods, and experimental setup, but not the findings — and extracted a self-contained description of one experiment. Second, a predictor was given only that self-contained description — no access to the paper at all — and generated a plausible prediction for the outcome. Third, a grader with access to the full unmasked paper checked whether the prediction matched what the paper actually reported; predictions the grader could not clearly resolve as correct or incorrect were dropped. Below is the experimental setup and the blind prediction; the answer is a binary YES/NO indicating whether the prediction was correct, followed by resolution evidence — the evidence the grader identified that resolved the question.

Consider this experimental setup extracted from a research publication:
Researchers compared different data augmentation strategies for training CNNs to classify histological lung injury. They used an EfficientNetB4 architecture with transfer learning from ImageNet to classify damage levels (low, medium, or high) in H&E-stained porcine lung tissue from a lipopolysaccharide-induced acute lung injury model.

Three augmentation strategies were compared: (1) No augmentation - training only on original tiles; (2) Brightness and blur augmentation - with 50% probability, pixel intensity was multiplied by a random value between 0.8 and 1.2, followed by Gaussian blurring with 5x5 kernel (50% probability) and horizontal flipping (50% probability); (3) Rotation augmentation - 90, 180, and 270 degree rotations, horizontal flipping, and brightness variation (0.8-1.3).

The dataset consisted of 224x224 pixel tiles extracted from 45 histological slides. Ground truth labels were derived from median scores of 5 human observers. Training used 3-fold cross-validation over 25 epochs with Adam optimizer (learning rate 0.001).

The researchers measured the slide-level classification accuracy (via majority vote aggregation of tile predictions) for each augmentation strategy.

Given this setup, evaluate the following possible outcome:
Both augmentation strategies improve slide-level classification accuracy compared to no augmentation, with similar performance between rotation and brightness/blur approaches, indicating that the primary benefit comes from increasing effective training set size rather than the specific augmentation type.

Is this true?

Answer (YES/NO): NO